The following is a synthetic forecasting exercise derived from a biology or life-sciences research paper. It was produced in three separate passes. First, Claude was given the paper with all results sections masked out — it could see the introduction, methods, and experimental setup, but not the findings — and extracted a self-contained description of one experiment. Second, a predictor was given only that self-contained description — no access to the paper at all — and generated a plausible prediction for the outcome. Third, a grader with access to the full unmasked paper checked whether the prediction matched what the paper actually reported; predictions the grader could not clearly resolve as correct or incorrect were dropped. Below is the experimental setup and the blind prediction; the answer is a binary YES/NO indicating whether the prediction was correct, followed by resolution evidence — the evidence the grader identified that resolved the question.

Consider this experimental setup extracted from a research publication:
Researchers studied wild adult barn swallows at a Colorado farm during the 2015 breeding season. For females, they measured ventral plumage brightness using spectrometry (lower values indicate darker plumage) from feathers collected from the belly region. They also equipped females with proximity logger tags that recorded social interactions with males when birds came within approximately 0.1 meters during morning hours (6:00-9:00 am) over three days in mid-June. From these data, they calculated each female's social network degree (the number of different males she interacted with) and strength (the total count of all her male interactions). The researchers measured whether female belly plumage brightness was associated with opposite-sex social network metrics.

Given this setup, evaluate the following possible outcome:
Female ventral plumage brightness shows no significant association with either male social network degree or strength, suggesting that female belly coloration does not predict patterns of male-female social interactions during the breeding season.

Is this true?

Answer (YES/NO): YES